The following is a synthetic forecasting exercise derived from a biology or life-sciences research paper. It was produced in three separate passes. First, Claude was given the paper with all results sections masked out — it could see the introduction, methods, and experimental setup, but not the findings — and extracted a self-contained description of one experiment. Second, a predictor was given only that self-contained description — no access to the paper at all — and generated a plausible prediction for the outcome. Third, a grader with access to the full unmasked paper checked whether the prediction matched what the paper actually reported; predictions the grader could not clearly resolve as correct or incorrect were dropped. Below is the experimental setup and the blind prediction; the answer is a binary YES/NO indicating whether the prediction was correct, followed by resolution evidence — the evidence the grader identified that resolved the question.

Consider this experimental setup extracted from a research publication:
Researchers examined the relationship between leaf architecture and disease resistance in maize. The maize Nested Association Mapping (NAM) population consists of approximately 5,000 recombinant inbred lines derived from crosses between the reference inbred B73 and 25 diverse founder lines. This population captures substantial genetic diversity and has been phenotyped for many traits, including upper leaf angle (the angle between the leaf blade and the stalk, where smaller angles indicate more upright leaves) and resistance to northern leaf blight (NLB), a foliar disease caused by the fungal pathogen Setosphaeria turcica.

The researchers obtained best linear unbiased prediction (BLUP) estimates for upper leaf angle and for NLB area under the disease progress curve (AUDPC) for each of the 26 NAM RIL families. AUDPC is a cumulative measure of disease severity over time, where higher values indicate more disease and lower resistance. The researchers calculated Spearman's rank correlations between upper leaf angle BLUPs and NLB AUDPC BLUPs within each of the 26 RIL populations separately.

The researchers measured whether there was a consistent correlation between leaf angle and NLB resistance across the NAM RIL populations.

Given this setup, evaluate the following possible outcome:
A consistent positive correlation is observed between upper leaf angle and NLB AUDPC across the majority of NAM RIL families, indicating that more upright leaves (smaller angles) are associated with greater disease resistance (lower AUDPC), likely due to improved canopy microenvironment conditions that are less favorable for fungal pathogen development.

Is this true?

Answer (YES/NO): NO